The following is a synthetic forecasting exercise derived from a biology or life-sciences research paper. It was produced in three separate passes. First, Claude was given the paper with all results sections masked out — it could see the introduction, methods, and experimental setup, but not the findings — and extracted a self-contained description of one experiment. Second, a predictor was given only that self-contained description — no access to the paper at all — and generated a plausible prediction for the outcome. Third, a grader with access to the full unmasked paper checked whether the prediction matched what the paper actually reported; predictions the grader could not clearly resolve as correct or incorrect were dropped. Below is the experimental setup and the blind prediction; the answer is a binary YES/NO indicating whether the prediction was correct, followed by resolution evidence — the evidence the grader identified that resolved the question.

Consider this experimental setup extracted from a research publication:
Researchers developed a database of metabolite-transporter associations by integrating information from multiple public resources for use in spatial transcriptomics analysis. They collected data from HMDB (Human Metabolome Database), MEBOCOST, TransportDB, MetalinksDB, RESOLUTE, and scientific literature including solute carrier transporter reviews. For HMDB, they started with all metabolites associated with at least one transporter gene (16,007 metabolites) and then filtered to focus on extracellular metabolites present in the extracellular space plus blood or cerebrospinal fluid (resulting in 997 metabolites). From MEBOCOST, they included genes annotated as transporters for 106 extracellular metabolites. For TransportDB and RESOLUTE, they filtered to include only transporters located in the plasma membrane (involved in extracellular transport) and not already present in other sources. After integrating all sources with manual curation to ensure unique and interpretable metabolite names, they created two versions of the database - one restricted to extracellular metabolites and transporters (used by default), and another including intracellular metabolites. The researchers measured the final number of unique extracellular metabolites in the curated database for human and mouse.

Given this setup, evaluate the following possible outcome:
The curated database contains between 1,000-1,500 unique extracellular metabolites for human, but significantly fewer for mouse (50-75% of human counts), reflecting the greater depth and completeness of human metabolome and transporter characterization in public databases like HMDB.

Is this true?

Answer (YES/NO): NO